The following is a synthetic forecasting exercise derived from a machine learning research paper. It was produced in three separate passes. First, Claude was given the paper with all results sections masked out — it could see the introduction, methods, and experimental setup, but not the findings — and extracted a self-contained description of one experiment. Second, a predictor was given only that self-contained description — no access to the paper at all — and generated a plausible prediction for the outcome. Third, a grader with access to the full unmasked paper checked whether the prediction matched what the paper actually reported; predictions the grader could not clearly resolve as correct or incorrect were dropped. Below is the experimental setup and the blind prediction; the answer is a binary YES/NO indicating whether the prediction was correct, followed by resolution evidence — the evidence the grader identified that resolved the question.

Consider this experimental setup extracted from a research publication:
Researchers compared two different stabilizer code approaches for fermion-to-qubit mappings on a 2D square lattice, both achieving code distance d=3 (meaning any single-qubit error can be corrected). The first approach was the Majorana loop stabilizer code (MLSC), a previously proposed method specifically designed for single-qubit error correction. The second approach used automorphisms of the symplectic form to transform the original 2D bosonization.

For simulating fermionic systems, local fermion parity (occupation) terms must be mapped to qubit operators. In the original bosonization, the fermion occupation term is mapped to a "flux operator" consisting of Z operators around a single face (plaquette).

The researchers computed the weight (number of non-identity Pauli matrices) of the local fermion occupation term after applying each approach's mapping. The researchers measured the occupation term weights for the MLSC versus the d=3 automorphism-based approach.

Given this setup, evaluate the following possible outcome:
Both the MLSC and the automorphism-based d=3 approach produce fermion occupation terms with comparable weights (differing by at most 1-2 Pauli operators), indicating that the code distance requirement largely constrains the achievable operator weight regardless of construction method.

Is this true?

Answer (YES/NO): YES